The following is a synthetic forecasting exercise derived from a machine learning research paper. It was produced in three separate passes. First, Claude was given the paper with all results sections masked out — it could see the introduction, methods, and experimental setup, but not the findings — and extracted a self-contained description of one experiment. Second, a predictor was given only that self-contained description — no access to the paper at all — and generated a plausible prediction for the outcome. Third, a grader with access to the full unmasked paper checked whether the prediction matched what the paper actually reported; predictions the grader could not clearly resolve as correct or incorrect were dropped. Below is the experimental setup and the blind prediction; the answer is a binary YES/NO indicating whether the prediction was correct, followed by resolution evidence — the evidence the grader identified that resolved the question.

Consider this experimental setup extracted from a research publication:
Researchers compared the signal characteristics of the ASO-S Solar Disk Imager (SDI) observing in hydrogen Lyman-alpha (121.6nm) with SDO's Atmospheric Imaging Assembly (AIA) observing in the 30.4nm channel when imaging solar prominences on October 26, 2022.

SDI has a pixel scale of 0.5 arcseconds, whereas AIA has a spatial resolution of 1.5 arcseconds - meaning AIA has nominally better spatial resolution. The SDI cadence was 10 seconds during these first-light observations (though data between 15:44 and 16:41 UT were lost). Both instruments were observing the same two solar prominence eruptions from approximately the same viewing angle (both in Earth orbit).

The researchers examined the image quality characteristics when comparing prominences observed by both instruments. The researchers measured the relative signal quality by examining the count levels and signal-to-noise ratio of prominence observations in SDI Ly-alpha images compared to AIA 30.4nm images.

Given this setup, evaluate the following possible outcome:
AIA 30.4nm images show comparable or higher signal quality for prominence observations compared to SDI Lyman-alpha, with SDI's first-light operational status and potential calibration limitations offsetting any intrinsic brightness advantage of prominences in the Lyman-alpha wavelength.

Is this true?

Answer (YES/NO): NO